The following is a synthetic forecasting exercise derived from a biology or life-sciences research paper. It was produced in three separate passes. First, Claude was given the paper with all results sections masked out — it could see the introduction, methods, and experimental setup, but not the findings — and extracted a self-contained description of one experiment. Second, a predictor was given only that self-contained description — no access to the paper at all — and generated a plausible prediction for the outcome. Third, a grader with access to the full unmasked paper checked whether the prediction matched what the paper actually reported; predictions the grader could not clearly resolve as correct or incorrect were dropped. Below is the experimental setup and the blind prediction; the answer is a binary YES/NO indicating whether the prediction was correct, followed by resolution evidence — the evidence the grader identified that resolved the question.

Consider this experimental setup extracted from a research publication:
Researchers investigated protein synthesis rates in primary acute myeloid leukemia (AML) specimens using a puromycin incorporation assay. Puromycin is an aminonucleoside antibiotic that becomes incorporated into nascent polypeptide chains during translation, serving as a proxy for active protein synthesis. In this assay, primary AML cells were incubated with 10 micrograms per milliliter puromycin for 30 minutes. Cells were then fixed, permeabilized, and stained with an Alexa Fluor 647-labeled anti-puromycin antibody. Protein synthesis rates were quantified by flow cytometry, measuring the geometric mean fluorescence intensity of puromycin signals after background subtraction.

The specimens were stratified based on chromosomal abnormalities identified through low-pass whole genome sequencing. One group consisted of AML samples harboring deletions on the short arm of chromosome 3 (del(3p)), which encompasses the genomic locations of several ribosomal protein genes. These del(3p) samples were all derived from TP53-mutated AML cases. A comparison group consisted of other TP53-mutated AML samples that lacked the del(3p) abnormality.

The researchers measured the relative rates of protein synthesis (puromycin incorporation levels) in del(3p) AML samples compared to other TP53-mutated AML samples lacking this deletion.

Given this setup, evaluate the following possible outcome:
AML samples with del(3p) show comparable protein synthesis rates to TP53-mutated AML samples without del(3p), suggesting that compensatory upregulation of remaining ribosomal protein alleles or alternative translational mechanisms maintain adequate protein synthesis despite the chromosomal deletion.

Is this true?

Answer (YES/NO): NO